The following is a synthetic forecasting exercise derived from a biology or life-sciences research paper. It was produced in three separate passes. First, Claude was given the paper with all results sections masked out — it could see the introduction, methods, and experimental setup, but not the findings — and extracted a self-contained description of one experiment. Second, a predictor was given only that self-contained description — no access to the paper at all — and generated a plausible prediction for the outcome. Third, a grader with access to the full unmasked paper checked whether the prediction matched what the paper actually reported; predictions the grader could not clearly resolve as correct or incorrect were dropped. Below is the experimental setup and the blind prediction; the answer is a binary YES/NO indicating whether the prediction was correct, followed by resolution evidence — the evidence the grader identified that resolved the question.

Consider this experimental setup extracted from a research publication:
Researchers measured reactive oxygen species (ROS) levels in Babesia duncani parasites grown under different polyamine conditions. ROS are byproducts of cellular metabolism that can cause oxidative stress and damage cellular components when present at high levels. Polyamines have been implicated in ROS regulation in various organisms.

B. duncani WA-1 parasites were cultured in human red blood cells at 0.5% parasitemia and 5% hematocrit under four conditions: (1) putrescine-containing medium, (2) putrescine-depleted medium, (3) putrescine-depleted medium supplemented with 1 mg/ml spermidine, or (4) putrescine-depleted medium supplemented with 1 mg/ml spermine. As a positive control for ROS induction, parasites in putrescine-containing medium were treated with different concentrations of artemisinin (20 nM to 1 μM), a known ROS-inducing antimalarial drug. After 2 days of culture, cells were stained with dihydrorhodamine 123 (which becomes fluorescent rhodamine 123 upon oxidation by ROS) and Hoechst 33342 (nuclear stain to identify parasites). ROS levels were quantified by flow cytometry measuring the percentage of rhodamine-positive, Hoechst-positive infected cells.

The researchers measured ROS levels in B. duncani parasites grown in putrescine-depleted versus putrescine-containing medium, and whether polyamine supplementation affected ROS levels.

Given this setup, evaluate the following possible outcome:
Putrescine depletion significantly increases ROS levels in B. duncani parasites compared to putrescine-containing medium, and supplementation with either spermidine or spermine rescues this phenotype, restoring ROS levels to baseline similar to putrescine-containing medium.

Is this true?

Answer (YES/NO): NO